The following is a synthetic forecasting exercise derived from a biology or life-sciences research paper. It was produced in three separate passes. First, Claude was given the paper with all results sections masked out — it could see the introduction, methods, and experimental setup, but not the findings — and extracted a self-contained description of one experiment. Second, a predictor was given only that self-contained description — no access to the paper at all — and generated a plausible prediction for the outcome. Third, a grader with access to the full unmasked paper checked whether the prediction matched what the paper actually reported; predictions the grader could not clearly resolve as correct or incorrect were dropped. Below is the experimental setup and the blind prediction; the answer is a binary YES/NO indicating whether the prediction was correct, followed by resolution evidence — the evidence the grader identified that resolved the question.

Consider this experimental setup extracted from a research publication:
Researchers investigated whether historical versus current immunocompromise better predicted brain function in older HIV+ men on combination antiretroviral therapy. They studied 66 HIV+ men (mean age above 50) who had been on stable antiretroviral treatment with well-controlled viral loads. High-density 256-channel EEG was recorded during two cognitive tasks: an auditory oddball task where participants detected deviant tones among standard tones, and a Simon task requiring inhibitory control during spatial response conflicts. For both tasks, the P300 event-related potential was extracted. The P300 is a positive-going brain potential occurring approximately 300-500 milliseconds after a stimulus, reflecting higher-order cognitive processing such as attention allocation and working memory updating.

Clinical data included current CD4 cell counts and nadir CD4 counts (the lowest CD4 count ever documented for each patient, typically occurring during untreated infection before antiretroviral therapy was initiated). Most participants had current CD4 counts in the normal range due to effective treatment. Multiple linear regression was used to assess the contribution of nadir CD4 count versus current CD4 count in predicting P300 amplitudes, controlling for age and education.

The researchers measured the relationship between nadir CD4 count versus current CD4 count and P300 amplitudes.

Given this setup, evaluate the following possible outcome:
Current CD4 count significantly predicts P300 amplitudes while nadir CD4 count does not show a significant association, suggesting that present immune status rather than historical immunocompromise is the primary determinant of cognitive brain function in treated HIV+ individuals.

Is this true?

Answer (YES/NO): NO